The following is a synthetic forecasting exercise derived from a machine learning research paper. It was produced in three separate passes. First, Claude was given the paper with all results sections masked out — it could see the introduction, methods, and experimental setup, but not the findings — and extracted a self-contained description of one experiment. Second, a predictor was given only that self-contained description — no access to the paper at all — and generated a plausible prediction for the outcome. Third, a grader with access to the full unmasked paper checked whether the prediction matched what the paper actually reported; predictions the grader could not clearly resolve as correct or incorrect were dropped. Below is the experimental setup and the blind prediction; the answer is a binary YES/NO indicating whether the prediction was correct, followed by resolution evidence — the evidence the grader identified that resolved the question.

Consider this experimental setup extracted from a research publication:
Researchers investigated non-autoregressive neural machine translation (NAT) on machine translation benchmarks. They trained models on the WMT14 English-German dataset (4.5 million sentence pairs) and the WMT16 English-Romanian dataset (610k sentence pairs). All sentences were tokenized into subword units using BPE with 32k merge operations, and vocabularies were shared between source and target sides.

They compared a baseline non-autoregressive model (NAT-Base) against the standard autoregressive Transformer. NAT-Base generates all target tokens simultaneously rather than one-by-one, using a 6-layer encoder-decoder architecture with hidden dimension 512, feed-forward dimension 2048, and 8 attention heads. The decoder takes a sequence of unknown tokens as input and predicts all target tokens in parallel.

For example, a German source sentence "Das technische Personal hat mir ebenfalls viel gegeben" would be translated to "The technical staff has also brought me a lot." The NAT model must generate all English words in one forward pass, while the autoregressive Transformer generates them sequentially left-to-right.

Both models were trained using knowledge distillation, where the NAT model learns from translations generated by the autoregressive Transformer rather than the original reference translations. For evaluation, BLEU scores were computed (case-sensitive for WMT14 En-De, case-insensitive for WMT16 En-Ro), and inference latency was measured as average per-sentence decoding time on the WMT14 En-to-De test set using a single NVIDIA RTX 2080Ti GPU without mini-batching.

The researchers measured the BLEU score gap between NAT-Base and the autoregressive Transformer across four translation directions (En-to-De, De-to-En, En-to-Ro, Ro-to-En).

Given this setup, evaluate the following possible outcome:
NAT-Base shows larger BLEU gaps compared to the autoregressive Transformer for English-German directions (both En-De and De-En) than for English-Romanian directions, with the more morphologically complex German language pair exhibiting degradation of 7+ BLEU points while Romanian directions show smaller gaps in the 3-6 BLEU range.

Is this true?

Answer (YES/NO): YES